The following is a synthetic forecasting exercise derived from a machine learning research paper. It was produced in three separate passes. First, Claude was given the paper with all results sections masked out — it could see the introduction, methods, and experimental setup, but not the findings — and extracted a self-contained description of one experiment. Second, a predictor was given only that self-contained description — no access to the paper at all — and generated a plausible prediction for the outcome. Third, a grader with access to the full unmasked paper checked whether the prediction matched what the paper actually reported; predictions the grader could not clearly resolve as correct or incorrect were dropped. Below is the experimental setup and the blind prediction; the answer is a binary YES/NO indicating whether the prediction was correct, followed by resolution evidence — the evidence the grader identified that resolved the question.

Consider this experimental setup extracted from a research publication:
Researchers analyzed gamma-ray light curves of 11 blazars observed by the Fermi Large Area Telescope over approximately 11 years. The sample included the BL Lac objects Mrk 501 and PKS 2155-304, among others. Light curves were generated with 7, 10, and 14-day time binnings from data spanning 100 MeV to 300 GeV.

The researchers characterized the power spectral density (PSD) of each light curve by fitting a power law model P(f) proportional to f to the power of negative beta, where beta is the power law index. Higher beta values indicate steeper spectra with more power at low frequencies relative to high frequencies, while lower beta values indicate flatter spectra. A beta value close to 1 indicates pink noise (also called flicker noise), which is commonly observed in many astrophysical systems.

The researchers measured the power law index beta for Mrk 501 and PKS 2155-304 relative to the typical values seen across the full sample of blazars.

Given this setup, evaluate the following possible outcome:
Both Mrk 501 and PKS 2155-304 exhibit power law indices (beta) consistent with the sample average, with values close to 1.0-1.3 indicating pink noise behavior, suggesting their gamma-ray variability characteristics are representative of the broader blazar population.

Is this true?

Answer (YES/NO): NO